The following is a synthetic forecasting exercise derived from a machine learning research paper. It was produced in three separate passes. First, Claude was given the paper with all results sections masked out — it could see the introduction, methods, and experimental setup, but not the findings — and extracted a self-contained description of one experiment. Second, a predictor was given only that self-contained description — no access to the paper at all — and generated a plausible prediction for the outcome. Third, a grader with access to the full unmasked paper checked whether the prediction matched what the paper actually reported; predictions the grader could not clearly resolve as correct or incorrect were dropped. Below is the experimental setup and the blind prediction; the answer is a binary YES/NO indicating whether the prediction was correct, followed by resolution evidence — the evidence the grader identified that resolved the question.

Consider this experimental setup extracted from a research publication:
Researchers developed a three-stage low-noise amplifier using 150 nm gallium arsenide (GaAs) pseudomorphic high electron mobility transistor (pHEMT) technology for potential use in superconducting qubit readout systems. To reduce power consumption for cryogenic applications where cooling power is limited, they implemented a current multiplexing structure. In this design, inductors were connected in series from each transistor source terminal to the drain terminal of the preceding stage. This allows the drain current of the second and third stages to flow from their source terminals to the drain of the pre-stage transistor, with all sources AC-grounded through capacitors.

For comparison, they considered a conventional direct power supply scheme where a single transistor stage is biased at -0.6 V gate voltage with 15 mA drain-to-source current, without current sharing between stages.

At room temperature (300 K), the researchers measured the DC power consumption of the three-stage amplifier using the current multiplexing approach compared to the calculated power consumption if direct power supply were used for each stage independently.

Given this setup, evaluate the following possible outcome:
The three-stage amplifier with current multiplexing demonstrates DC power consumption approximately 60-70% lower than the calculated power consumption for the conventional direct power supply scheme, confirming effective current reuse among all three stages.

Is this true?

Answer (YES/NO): NO